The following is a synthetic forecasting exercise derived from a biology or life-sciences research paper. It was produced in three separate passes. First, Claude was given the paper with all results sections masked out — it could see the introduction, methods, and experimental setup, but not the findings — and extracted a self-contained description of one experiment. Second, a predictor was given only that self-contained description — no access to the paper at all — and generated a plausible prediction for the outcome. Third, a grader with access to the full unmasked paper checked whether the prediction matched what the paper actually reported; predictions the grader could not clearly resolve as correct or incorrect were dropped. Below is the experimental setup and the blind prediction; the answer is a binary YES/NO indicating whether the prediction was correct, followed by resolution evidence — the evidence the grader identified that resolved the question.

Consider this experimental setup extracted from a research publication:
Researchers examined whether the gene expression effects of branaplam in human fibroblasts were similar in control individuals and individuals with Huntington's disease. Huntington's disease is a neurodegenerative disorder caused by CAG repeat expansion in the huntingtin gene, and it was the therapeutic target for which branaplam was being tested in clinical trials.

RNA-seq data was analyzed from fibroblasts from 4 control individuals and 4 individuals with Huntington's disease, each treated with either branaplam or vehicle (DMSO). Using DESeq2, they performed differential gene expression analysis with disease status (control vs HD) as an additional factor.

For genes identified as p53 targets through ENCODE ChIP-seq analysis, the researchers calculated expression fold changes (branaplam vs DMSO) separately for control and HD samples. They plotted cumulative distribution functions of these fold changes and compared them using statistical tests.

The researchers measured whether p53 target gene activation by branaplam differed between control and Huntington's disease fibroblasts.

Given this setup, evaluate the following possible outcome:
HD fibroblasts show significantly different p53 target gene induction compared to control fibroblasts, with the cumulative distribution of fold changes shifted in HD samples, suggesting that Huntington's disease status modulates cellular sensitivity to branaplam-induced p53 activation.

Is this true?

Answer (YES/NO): NO